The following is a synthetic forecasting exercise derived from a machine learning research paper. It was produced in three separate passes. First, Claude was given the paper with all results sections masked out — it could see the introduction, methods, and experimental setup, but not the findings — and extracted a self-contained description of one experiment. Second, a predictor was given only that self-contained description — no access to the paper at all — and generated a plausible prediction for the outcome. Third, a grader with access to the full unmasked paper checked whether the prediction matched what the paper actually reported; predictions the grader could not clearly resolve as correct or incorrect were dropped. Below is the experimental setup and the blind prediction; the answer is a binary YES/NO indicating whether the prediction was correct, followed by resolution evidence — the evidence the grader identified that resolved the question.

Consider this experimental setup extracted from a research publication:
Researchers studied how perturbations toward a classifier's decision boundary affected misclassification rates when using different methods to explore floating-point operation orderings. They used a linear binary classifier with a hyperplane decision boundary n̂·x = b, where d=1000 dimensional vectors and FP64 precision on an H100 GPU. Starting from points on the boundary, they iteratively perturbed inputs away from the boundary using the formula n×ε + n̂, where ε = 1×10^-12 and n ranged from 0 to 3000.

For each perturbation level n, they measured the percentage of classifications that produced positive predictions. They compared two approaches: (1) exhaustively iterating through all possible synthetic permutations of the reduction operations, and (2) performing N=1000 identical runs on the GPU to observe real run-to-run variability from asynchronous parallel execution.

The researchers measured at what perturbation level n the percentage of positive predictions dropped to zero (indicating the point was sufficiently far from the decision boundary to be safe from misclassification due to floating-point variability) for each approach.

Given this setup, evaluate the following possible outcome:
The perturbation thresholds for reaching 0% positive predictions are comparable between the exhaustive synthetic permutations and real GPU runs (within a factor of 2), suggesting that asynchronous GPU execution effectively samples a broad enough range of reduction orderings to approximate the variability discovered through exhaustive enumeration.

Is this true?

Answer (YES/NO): NO